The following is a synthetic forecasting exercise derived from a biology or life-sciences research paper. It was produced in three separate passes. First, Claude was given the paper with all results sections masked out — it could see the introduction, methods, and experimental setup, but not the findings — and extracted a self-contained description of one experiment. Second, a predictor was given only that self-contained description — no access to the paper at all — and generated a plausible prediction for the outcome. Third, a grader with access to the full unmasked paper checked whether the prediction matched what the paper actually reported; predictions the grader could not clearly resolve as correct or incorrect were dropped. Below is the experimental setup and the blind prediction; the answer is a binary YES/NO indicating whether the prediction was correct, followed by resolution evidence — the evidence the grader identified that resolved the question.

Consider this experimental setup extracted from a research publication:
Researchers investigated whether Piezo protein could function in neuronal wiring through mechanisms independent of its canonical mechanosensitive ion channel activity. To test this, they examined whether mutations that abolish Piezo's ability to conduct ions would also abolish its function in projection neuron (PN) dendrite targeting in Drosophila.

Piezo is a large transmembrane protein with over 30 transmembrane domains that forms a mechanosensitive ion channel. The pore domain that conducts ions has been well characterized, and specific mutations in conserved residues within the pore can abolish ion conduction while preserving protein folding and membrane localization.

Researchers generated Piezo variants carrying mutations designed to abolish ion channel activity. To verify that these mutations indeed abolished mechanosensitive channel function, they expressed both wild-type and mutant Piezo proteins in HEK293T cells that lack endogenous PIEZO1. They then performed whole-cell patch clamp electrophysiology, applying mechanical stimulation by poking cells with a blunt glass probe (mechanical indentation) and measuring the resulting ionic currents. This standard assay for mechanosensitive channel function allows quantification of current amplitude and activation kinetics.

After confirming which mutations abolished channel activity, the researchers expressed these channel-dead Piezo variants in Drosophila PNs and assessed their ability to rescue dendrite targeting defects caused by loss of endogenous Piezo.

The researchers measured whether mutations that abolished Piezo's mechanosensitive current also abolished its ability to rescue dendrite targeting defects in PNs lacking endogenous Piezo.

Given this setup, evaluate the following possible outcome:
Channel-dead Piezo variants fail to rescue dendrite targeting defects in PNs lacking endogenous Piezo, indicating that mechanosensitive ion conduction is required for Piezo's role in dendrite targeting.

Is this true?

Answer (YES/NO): NO